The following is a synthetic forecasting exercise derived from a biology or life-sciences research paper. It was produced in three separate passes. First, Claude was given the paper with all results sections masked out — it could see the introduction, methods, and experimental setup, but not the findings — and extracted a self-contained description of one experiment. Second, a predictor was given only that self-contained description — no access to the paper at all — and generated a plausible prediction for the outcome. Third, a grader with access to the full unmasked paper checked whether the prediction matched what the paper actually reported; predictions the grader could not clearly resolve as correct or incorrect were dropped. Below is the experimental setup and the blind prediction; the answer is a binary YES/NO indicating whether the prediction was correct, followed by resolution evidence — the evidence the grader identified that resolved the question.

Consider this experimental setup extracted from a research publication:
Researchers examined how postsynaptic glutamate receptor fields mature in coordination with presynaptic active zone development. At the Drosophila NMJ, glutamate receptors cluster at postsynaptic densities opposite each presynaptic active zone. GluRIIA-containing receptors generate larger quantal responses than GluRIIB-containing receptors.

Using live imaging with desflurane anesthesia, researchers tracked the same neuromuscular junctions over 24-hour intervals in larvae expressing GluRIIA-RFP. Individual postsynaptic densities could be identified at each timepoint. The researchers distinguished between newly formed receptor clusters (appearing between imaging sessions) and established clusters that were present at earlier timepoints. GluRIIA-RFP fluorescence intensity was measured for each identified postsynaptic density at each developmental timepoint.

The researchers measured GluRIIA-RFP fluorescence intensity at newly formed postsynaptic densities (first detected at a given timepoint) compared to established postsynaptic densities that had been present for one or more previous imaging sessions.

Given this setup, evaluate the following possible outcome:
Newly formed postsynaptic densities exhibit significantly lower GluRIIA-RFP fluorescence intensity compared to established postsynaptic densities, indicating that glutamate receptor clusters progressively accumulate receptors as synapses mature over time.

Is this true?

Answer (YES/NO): YES